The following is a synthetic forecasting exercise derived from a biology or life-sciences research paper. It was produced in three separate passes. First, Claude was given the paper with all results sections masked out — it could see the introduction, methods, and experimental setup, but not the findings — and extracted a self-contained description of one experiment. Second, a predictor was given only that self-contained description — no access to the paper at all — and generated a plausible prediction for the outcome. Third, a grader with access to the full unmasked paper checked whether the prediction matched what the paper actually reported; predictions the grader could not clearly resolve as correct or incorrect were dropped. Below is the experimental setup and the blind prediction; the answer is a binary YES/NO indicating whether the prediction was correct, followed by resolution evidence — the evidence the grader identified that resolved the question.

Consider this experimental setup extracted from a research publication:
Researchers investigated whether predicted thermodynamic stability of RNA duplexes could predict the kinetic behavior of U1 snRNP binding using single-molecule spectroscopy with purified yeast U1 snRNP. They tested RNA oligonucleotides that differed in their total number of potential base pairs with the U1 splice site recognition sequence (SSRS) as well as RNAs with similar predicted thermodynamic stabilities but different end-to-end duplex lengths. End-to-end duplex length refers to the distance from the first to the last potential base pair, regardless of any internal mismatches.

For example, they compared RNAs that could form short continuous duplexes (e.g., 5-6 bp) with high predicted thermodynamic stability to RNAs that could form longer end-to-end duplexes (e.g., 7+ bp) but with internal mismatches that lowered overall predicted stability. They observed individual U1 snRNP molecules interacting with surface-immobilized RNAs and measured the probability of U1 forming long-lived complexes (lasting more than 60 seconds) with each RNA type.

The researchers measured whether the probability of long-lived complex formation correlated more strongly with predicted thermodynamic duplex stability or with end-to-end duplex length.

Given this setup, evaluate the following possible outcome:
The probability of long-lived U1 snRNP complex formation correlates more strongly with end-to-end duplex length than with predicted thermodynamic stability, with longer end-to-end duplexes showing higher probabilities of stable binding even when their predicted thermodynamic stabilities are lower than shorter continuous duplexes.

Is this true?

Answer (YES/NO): YES